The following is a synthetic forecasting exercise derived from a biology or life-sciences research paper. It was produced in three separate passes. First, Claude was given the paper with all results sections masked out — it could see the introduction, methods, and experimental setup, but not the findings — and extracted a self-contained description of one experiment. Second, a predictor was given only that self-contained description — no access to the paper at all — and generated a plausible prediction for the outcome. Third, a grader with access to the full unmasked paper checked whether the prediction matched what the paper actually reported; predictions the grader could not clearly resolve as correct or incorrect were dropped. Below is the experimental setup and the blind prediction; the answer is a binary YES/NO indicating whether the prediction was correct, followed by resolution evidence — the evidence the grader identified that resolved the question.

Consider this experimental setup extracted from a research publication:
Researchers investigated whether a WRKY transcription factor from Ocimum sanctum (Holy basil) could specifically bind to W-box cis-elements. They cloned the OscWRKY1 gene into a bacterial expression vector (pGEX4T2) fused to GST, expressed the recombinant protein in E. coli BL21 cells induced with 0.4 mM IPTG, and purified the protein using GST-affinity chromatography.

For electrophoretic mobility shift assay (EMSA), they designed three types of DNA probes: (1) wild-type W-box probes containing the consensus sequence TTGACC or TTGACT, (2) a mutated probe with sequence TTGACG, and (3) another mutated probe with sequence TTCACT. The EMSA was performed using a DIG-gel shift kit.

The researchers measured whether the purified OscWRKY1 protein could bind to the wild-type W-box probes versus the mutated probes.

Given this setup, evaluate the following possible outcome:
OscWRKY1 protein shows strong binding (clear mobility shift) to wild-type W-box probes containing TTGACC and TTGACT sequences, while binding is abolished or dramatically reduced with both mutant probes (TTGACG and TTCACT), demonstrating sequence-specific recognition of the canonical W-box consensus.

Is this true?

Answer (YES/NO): YES